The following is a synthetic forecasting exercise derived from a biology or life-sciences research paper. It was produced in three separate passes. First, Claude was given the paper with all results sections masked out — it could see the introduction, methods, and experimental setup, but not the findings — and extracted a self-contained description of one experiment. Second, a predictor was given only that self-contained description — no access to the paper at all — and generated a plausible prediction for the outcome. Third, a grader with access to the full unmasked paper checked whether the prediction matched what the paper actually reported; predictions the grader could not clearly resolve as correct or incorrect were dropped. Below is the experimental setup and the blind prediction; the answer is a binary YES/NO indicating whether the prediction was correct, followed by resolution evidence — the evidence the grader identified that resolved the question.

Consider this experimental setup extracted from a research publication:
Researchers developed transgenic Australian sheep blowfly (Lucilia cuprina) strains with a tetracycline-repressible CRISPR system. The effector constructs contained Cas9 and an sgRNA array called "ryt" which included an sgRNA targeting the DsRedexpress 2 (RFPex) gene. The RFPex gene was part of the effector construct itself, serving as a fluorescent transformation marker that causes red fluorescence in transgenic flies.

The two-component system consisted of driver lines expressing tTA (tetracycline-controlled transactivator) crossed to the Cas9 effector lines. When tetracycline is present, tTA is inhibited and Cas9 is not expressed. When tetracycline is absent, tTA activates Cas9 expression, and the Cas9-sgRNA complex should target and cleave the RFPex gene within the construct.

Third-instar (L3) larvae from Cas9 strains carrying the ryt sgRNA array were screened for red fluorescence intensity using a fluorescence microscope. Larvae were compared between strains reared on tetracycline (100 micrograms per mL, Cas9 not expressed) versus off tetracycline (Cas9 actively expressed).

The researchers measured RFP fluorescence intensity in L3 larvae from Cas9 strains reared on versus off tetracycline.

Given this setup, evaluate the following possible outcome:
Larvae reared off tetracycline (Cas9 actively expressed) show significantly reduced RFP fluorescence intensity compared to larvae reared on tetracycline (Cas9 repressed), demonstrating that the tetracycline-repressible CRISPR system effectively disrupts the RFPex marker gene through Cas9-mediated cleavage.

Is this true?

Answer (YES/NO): YES